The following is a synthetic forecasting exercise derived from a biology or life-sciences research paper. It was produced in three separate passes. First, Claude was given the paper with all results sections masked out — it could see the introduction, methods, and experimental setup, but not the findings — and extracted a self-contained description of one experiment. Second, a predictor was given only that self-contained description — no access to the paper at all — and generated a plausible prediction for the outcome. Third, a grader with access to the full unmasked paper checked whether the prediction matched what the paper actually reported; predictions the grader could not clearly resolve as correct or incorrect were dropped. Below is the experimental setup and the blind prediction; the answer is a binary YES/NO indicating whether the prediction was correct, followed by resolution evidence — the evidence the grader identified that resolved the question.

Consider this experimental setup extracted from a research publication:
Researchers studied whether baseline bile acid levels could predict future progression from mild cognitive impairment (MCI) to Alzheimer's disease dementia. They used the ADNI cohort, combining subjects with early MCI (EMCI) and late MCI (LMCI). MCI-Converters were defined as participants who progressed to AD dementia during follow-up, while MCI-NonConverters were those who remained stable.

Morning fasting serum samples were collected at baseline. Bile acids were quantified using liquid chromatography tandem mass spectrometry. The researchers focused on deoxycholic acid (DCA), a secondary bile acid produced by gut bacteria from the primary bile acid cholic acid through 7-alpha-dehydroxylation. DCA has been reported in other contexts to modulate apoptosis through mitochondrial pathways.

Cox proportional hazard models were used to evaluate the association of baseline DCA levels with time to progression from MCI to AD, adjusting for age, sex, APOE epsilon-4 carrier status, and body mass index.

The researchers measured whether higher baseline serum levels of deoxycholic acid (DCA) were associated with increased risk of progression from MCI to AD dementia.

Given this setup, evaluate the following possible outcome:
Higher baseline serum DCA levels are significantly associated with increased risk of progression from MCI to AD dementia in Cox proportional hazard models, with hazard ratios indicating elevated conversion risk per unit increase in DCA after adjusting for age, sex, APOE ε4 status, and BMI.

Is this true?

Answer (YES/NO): NO